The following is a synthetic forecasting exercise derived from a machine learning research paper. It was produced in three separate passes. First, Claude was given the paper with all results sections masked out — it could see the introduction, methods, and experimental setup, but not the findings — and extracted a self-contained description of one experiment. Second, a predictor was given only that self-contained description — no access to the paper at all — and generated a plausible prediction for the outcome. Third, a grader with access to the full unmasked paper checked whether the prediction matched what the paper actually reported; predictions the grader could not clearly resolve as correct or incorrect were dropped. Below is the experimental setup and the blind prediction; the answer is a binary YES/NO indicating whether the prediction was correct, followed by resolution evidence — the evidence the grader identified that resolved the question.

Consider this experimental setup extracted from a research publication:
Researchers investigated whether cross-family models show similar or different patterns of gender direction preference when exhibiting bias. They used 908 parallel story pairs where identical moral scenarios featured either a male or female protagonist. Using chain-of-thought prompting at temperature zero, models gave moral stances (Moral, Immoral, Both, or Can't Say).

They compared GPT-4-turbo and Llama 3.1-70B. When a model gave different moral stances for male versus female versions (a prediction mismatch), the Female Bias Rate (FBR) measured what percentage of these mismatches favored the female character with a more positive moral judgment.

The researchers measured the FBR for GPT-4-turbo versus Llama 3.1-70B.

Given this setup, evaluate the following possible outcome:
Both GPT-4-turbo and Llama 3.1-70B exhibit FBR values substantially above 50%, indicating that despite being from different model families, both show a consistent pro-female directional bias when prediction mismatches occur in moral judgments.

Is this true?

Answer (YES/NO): YES